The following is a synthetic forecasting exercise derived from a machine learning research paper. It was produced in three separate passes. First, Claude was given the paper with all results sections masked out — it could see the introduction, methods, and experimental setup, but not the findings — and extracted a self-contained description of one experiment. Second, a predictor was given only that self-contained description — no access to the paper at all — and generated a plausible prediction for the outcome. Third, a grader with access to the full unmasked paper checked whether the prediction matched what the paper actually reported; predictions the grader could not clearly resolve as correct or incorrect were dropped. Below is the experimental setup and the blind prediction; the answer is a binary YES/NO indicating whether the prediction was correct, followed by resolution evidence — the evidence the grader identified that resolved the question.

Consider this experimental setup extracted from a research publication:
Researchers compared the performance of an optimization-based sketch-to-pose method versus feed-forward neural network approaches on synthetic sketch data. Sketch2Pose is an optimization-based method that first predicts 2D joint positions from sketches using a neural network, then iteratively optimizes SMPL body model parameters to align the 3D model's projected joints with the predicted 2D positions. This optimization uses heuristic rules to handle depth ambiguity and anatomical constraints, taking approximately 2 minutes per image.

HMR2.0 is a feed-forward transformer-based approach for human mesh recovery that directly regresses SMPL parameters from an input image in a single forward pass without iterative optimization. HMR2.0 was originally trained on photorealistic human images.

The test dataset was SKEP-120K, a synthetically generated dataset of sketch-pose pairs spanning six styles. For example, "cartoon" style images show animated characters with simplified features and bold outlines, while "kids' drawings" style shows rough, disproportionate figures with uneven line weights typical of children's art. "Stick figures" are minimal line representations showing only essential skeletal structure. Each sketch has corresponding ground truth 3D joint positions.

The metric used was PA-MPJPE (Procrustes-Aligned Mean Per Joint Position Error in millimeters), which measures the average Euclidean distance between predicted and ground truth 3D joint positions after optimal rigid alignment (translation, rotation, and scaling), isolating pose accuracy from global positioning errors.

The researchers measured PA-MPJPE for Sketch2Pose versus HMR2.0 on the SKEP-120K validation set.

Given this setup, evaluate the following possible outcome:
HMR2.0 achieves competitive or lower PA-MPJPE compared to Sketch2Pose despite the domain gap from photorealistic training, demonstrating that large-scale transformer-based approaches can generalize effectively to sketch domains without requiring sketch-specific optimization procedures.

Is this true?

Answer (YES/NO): YES